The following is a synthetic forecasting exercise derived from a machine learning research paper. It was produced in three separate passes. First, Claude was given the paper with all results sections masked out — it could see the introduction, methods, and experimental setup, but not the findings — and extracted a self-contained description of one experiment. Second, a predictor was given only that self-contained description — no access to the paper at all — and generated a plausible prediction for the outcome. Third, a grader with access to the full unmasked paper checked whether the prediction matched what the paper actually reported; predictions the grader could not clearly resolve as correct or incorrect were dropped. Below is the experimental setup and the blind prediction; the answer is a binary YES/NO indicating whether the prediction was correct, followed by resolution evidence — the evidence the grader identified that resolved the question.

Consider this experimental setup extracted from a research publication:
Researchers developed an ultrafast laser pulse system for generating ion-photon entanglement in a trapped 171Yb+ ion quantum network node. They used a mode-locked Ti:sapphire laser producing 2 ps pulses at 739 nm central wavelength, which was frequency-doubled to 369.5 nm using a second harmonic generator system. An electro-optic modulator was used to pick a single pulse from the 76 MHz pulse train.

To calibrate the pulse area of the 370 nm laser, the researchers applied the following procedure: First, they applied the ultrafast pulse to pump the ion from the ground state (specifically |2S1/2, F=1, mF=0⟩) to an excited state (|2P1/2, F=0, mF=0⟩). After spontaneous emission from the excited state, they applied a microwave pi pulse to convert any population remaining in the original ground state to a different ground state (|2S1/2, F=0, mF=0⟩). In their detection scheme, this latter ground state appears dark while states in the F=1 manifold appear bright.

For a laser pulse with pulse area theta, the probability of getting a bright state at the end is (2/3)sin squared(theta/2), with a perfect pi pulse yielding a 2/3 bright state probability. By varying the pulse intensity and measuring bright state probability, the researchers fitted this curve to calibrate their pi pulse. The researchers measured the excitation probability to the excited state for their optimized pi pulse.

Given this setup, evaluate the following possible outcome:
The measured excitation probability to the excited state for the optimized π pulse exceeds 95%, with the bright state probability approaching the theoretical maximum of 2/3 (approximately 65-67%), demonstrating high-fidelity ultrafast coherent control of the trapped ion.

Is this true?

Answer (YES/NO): YES